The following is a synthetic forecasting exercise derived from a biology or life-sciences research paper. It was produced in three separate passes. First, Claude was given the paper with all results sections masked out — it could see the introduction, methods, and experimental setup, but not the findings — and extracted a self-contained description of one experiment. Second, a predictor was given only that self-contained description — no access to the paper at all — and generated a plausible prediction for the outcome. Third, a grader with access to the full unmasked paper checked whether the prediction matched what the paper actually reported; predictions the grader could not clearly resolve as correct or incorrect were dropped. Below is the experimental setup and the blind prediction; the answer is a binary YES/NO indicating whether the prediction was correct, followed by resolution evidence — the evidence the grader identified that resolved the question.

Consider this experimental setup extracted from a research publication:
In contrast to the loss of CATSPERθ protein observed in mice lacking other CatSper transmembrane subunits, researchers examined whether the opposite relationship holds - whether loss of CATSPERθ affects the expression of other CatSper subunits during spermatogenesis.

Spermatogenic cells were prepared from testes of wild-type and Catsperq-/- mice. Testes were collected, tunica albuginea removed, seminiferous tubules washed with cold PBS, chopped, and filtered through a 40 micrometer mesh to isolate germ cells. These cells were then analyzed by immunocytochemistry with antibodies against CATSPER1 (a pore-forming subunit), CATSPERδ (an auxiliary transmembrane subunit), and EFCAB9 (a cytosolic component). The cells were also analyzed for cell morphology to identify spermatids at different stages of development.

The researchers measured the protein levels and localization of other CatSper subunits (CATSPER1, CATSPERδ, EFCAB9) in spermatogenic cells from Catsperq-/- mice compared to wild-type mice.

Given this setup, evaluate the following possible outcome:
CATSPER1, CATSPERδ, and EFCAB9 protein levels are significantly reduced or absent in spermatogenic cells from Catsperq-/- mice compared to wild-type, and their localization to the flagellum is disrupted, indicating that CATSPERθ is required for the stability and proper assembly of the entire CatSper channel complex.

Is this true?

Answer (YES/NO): NO